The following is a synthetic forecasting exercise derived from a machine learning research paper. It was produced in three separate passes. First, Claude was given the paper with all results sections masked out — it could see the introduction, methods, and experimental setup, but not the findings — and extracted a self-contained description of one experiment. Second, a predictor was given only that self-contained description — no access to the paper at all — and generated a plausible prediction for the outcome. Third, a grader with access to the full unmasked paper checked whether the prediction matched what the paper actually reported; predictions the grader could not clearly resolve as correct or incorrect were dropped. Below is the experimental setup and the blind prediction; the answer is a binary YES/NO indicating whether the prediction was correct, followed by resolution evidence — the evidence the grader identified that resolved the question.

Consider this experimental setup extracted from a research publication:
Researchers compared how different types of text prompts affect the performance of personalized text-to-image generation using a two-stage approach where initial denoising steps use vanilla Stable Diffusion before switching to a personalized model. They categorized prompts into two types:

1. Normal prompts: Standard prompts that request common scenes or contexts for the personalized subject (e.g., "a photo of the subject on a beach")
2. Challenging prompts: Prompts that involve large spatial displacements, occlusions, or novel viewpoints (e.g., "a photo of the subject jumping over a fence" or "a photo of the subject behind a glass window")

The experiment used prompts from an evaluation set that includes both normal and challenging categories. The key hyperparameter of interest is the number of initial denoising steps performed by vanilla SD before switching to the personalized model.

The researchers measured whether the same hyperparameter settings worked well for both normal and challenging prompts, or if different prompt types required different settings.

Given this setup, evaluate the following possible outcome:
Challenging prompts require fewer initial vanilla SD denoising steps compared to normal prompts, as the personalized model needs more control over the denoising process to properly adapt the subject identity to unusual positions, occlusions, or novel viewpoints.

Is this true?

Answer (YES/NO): YES